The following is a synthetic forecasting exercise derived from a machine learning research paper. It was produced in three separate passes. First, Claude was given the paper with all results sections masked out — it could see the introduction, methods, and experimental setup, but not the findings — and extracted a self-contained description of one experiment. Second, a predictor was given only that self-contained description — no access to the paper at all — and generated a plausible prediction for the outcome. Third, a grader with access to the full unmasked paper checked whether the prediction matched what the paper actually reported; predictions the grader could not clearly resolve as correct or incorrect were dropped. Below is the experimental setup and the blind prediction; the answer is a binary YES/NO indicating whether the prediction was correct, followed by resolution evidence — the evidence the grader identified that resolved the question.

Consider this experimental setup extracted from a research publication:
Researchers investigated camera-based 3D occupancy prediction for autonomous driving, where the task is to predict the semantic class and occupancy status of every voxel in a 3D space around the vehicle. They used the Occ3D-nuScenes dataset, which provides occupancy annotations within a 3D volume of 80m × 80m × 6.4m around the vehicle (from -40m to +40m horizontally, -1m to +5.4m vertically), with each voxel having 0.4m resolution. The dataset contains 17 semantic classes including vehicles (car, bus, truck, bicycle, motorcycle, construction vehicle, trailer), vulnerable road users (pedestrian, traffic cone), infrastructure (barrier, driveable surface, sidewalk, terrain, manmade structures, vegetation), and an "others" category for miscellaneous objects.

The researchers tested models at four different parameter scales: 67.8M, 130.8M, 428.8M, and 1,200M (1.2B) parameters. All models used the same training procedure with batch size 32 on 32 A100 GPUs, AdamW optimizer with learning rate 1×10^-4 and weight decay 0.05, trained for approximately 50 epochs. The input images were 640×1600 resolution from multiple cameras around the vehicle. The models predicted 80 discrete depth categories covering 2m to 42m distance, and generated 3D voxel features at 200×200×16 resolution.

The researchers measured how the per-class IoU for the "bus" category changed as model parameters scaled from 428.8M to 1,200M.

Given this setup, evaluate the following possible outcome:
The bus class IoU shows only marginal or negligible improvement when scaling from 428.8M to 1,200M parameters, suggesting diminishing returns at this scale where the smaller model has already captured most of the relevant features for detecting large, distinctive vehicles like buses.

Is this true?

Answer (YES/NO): NO